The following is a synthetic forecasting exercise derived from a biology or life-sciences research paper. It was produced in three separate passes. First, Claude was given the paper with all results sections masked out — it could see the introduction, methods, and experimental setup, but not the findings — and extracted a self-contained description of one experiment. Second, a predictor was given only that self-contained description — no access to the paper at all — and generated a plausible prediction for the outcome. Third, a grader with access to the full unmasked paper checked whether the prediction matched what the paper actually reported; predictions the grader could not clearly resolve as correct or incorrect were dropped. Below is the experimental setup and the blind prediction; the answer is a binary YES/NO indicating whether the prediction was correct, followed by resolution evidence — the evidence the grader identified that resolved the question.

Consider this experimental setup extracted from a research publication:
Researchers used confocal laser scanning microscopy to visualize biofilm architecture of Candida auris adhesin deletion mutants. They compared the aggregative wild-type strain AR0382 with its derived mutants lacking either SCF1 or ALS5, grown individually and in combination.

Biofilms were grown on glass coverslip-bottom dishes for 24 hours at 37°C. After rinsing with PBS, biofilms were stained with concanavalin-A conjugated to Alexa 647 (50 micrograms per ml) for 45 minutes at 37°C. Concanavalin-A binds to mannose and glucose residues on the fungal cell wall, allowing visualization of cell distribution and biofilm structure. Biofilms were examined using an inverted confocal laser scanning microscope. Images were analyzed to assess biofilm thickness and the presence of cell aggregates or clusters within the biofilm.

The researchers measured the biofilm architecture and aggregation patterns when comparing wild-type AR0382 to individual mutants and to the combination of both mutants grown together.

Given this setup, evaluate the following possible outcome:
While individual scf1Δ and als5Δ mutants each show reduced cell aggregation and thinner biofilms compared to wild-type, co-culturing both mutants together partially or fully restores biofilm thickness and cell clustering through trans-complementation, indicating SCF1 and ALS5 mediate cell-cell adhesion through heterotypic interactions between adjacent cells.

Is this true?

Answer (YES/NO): YES